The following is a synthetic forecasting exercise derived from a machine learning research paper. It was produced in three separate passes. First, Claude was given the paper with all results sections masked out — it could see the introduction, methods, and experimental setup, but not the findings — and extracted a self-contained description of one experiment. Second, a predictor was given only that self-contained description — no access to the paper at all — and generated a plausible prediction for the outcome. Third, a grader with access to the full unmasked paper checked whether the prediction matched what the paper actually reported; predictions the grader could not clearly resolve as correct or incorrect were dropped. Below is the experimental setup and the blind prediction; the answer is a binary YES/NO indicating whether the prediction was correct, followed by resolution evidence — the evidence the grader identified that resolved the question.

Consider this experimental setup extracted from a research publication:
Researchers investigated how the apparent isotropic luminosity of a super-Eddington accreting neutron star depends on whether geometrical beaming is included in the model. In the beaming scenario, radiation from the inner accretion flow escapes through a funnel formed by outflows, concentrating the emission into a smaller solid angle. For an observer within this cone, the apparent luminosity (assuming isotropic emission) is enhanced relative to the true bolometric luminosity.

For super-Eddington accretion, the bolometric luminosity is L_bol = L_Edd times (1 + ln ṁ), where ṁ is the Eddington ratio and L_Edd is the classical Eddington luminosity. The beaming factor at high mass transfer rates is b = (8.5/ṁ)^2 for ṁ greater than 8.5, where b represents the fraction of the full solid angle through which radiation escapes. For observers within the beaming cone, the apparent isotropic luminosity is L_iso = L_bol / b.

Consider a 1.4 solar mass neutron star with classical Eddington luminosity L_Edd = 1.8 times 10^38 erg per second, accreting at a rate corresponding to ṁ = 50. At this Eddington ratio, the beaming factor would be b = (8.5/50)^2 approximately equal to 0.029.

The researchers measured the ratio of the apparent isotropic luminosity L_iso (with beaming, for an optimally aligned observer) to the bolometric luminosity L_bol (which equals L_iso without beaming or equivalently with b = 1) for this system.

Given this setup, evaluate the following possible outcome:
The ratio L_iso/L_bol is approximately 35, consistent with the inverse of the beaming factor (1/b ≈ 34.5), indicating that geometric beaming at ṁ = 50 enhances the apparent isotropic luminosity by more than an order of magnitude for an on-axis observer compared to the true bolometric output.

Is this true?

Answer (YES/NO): YES